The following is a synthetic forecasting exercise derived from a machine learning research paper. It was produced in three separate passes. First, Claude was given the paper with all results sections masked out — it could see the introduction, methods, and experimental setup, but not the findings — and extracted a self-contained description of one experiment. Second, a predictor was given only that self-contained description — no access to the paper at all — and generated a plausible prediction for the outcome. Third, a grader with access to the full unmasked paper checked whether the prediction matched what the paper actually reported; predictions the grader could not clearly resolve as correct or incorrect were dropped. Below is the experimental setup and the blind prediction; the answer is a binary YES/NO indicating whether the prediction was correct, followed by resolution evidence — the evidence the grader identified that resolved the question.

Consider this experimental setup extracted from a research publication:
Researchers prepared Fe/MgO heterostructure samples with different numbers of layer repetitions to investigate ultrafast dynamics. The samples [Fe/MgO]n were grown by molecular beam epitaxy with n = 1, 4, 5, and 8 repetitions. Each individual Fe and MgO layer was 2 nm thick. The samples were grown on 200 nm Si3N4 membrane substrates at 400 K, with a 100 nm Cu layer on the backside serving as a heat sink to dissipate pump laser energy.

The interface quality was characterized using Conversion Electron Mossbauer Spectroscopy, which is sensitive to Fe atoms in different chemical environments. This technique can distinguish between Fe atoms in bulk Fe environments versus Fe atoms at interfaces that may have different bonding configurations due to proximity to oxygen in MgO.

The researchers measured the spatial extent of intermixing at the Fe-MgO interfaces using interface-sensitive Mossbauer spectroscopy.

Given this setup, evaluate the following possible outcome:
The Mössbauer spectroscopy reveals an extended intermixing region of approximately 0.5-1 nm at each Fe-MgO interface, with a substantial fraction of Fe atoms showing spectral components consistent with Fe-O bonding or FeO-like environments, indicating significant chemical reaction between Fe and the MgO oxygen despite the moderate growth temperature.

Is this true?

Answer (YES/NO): NO